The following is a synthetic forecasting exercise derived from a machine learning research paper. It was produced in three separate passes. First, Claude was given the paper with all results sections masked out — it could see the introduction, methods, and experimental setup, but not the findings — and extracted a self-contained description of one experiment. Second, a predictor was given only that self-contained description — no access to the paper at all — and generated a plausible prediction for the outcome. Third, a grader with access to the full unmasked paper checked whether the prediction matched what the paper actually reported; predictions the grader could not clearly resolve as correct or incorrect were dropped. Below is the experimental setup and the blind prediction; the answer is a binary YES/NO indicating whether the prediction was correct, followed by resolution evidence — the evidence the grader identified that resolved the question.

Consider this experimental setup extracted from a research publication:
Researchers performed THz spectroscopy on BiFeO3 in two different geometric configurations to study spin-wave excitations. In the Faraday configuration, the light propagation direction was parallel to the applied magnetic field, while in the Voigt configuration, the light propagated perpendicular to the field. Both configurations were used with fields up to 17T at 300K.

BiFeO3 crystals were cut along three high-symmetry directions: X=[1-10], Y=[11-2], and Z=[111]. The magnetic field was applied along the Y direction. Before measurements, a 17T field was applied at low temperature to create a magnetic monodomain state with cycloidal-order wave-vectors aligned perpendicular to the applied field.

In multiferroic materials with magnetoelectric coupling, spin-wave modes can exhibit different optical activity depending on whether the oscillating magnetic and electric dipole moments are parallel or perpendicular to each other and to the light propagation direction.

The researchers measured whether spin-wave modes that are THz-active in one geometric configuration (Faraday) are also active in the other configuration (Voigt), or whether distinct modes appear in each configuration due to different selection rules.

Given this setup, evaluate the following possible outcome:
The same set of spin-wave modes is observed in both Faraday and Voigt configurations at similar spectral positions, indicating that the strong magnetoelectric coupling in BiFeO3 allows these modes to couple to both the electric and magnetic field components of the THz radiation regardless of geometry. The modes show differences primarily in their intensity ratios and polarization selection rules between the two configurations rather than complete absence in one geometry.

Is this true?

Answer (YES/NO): YES